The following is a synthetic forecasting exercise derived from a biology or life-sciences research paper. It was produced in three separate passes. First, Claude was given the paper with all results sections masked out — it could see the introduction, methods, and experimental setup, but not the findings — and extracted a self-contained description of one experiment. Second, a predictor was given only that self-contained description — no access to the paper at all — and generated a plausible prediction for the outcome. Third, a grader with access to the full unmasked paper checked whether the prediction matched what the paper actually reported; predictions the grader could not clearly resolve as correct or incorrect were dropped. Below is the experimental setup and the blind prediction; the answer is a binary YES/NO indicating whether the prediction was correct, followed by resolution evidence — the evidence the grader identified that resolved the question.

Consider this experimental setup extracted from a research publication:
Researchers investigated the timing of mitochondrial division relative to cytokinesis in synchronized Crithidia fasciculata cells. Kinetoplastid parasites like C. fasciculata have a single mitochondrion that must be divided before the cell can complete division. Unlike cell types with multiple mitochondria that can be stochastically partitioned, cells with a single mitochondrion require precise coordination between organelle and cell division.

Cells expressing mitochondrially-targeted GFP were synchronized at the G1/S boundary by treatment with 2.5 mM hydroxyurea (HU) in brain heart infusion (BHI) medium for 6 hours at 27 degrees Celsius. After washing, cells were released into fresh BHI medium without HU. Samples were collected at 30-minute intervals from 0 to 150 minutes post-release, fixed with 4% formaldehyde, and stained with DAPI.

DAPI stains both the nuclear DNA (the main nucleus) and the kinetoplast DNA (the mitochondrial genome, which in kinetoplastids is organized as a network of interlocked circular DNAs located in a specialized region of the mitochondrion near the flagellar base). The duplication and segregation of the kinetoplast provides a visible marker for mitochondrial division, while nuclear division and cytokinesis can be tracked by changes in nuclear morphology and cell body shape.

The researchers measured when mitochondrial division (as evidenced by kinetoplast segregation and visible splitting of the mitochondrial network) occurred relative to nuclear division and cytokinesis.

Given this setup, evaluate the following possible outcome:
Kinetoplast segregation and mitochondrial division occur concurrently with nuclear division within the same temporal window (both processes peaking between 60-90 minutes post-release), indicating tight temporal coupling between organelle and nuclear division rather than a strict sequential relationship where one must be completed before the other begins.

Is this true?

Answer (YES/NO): NO